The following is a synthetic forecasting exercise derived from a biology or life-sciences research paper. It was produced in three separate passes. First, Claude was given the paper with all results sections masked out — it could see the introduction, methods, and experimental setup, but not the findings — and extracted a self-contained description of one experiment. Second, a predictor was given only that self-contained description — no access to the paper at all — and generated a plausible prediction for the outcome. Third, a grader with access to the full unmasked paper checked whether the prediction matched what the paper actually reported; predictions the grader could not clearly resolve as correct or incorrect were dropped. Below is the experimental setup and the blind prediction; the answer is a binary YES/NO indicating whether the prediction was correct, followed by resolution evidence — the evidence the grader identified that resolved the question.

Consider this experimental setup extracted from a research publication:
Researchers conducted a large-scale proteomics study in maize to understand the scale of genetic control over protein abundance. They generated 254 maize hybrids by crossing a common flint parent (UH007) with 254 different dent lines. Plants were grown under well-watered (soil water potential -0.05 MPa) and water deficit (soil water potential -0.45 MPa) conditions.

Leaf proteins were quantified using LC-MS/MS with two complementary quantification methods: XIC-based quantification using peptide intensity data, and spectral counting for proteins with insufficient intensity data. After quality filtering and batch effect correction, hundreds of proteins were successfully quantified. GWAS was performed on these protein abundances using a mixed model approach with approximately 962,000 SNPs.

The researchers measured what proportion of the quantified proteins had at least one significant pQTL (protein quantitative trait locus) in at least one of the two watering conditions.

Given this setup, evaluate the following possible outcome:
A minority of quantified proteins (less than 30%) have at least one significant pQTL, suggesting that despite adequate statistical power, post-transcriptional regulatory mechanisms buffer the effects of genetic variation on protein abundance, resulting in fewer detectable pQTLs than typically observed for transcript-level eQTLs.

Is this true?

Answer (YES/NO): NO